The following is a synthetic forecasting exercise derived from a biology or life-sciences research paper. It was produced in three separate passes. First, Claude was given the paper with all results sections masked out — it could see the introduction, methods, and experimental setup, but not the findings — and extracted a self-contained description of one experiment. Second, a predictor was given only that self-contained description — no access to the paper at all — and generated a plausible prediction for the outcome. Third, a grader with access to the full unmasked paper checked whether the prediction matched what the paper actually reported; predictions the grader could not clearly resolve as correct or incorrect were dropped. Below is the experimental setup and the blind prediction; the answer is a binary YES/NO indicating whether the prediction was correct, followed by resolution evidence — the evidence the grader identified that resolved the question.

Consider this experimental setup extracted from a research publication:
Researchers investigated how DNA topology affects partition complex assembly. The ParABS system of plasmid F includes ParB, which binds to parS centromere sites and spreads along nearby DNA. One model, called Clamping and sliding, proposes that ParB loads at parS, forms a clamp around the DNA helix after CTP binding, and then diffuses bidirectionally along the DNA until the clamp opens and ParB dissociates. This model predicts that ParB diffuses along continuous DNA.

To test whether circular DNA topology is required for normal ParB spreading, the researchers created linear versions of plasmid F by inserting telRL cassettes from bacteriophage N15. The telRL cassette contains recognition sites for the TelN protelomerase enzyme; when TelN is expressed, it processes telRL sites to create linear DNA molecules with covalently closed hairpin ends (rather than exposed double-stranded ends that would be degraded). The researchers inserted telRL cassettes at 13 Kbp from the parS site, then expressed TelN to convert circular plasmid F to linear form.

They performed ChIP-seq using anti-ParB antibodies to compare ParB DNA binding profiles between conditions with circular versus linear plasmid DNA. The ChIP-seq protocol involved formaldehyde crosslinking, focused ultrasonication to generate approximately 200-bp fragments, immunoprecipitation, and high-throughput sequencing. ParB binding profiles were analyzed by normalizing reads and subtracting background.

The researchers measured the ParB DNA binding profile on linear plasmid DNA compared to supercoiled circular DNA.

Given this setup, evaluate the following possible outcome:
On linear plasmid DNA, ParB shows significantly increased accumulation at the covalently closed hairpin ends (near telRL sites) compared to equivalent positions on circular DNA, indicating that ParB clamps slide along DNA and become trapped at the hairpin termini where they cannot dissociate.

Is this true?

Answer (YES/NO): NO